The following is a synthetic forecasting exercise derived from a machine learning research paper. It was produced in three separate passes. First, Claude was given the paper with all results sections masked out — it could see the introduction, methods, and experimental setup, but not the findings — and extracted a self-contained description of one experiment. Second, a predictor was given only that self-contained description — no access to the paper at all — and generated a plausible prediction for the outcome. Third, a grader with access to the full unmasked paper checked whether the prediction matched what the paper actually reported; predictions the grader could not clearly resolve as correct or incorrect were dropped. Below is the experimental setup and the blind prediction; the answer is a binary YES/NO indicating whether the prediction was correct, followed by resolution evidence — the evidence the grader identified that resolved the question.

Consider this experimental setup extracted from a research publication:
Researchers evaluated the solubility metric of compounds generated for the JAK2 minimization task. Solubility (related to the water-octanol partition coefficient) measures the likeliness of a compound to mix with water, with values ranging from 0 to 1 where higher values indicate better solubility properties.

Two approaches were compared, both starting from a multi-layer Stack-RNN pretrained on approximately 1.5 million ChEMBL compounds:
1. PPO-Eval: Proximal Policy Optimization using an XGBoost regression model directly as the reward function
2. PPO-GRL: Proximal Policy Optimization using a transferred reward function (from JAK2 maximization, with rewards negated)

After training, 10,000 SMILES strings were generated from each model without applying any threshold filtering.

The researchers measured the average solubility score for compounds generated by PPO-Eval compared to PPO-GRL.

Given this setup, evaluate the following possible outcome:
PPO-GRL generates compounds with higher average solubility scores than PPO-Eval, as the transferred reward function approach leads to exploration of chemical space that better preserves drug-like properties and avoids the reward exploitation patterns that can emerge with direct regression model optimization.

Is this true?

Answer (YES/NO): NO